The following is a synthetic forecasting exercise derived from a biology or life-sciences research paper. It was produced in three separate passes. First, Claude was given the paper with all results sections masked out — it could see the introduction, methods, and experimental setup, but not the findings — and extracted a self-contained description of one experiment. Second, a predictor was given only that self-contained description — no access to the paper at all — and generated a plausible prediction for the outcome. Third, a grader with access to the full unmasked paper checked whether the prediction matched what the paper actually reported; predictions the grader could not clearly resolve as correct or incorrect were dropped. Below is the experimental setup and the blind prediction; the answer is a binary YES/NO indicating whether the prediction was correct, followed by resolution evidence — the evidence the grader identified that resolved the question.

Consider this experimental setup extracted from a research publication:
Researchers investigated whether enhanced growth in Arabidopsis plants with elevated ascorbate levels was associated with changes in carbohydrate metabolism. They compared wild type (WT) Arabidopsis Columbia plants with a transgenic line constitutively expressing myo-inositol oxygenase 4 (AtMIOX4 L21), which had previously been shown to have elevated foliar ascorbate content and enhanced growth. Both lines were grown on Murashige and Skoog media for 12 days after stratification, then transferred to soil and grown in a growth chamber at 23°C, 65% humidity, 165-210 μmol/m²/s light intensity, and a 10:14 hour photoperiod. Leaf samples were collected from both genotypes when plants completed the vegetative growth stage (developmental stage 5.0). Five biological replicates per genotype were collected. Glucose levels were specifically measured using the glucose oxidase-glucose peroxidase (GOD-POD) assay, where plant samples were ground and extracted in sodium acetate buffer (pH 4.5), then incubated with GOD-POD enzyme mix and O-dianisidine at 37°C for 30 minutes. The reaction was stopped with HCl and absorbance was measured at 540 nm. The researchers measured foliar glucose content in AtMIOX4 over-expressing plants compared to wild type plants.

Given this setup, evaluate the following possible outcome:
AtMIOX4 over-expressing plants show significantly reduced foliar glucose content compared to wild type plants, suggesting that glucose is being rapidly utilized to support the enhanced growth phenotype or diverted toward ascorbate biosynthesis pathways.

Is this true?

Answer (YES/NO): NO